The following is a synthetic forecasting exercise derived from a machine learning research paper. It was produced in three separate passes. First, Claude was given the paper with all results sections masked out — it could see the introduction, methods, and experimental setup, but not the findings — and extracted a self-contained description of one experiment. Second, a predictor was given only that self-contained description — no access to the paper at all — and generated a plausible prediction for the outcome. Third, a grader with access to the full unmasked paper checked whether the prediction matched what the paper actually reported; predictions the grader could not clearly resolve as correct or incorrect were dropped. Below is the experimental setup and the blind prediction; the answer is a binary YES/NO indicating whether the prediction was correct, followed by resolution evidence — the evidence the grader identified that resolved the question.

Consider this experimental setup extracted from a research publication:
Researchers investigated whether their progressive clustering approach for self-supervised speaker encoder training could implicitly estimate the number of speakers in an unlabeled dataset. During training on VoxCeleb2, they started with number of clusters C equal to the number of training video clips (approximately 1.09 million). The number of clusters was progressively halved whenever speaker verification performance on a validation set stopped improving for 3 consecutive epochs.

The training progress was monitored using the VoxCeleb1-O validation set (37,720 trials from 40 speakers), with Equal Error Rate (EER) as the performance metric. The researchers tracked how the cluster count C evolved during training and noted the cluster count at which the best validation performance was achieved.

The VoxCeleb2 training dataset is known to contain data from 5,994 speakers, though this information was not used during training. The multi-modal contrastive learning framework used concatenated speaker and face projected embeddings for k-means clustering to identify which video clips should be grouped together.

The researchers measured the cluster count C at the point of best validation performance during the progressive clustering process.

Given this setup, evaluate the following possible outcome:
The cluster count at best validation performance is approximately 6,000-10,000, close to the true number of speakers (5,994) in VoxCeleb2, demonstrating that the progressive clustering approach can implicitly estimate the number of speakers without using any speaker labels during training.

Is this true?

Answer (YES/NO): YES